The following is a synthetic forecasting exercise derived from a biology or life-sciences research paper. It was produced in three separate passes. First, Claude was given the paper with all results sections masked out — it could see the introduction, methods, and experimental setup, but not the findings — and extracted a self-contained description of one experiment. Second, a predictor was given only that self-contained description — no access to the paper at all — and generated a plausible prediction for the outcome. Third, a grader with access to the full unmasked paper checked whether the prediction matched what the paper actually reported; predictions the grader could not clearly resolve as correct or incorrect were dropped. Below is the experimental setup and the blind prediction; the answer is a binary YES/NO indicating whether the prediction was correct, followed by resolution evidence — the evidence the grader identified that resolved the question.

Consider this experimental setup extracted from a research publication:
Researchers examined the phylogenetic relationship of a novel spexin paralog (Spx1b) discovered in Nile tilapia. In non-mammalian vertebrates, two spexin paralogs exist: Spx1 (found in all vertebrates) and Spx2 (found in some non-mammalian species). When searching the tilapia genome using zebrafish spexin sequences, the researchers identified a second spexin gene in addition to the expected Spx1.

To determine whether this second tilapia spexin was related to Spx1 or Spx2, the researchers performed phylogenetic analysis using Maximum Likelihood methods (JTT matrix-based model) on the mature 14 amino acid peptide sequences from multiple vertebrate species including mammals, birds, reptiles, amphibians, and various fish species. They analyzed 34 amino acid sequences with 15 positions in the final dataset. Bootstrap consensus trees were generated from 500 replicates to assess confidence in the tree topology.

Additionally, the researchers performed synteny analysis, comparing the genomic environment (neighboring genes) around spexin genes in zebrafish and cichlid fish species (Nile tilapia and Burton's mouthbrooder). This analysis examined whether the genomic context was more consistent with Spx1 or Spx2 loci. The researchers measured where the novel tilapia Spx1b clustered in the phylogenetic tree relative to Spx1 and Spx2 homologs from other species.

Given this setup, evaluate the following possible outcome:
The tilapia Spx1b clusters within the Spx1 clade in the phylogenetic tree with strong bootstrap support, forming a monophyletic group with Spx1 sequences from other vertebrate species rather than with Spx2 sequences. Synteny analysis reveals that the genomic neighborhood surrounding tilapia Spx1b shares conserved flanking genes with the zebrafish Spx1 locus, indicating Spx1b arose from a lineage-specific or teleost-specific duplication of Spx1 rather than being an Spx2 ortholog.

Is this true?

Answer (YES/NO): NO